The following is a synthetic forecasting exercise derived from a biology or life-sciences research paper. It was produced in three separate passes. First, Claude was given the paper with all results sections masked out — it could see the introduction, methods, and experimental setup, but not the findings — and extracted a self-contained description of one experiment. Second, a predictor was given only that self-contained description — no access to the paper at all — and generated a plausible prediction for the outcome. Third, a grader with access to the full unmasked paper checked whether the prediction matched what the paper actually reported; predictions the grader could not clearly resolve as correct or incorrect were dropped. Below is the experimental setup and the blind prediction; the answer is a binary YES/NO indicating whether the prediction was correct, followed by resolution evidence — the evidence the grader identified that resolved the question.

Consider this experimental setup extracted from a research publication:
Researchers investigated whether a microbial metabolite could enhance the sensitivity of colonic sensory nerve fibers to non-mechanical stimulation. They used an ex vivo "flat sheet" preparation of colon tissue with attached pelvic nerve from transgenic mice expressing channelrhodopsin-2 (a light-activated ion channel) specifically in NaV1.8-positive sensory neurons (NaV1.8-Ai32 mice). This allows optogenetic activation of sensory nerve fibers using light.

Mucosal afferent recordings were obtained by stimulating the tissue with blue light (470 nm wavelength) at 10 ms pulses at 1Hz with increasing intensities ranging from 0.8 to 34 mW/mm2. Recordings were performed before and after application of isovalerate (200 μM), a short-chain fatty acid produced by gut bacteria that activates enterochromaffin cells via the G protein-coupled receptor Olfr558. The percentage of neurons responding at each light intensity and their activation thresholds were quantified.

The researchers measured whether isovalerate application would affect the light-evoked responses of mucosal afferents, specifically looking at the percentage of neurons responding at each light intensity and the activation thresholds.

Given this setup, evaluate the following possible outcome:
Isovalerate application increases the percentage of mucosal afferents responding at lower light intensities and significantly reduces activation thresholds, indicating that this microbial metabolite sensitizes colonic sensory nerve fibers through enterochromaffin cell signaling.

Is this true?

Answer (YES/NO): YES